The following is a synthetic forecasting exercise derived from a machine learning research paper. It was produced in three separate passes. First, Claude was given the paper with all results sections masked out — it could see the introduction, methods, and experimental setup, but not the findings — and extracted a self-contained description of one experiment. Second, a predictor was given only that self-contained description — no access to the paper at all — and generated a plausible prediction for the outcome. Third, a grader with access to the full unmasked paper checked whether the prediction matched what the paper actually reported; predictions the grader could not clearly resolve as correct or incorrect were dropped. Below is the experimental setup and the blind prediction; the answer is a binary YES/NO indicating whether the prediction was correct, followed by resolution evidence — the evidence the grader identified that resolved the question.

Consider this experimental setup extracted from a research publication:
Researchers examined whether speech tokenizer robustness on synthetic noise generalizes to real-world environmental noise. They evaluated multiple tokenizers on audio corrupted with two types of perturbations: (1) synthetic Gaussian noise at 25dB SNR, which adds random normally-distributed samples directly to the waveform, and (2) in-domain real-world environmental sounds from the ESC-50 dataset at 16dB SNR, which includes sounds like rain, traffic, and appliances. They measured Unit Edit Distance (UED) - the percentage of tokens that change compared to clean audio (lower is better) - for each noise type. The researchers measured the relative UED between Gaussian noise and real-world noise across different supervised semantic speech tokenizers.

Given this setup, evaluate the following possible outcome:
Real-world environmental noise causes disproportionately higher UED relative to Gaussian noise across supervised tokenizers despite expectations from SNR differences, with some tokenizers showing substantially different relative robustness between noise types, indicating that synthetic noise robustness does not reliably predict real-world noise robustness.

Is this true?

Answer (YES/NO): NO